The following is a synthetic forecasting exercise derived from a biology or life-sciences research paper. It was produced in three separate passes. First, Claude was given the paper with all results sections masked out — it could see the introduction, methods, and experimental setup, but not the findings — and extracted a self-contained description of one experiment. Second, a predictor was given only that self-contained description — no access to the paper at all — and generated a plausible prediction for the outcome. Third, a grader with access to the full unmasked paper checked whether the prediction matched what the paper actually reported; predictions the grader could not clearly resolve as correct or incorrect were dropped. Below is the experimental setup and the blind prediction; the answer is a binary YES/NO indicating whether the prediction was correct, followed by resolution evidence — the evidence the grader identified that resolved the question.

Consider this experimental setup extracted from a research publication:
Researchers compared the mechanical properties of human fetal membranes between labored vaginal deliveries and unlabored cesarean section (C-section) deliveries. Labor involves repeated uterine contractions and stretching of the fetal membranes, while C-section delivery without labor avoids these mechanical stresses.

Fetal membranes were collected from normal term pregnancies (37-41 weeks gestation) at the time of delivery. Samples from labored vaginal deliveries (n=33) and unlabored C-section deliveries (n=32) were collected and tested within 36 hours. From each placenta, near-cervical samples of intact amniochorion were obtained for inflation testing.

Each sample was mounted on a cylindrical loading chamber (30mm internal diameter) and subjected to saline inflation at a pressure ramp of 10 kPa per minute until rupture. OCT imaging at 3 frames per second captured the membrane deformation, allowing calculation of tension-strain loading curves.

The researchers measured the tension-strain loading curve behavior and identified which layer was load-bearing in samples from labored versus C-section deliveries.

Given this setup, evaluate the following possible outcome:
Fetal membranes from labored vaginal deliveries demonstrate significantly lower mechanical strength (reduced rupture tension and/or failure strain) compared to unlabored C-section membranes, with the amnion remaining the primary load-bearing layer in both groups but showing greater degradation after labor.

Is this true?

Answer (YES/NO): NO